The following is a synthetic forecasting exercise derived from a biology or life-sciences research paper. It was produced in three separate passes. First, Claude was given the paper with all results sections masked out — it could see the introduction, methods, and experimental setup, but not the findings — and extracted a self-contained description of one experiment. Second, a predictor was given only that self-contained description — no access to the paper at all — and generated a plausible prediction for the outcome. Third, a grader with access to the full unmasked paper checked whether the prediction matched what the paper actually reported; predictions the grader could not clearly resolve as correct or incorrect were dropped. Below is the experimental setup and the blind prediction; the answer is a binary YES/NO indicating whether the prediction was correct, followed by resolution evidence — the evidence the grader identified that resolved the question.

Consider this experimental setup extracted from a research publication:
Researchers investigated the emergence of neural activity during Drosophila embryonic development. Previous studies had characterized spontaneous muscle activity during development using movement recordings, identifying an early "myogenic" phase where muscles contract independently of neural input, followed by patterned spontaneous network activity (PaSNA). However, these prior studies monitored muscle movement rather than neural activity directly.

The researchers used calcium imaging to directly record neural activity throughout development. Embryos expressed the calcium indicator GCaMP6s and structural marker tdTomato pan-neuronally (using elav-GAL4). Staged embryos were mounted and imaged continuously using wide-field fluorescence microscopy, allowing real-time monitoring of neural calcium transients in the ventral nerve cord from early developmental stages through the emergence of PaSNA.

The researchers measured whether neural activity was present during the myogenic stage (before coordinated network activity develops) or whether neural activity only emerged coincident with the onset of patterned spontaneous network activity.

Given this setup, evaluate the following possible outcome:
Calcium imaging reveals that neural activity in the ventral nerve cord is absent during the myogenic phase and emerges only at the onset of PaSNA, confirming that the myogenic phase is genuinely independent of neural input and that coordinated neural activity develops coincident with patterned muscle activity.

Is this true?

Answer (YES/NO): NO